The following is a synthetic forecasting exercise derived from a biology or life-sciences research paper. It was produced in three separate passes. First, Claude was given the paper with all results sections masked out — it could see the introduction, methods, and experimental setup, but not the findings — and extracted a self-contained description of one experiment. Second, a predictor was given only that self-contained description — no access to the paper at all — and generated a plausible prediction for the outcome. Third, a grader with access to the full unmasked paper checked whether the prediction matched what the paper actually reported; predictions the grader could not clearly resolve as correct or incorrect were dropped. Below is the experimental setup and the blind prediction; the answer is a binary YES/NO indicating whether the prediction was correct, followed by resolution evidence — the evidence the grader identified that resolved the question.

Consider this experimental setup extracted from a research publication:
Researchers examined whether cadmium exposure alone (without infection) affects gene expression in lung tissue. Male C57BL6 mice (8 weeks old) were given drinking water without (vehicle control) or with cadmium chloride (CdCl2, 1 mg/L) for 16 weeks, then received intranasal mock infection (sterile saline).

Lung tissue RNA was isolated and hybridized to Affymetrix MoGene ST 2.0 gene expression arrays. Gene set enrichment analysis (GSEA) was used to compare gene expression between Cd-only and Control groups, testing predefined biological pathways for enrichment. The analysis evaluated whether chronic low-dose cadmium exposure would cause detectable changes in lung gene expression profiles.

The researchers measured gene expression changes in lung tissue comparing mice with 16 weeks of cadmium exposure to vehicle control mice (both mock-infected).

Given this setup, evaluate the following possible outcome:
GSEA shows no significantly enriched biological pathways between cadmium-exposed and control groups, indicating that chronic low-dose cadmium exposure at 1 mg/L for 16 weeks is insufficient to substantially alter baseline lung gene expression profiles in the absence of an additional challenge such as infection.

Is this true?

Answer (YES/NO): YES